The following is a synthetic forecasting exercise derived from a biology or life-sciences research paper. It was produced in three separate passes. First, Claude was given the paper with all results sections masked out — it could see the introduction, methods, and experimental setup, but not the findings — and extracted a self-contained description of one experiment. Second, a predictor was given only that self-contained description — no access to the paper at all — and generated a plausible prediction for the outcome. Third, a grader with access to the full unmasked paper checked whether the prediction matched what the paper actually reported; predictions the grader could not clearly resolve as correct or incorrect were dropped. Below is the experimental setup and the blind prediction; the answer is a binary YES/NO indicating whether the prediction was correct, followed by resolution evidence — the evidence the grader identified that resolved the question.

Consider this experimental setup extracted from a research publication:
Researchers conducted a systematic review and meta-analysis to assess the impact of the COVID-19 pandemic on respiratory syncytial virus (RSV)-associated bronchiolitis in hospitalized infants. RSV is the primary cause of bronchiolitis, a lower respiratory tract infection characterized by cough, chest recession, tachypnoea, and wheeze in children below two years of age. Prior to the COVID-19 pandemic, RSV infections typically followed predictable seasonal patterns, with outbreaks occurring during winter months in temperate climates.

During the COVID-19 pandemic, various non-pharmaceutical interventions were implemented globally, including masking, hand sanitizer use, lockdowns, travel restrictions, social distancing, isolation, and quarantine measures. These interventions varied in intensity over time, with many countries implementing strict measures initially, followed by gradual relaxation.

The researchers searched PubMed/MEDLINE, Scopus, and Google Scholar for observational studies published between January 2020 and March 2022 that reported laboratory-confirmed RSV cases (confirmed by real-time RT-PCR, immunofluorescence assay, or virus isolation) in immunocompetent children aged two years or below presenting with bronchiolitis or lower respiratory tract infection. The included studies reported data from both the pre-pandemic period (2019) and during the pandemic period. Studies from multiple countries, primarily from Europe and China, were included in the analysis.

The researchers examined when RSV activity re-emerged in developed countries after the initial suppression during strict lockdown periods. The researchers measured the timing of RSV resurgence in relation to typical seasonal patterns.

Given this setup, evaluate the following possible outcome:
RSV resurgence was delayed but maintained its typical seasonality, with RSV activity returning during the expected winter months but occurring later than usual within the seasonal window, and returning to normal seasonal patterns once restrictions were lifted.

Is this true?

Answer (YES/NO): NO